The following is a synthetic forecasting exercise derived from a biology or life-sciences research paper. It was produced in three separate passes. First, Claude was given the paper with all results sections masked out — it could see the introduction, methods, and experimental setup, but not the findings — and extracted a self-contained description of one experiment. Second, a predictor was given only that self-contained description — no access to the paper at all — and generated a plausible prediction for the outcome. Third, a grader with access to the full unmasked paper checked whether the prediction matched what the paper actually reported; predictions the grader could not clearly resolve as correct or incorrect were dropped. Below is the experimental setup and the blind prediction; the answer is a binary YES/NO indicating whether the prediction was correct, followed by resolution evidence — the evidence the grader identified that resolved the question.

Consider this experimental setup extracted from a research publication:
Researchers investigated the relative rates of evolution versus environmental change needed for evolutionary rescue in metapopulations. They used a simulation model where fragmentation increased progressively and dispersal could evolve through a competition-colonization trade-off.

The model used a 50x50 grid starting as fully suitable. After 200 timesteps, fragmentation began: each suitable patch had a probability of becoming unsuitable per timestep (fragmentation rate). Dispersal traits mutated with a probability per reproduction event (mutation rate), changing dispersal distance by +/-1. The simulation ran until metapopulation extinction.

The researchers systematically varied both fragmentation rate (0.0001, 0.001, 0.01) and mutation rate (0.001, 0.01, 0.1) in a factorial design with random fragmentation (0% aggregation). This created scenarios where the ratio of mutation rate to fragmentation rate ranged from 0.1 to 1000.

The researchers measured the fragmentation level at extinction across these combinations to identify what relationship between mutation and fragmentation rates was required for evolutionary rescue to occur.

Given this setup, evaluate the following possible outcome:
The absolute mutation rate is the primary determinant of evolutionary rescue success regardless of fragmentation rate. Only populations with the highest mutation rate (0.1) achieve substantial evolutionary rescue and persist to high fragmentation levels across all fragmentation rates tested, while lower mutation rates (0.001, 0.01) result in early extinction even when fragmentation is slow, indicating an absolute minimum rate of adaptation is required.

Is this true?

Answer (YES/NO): NO